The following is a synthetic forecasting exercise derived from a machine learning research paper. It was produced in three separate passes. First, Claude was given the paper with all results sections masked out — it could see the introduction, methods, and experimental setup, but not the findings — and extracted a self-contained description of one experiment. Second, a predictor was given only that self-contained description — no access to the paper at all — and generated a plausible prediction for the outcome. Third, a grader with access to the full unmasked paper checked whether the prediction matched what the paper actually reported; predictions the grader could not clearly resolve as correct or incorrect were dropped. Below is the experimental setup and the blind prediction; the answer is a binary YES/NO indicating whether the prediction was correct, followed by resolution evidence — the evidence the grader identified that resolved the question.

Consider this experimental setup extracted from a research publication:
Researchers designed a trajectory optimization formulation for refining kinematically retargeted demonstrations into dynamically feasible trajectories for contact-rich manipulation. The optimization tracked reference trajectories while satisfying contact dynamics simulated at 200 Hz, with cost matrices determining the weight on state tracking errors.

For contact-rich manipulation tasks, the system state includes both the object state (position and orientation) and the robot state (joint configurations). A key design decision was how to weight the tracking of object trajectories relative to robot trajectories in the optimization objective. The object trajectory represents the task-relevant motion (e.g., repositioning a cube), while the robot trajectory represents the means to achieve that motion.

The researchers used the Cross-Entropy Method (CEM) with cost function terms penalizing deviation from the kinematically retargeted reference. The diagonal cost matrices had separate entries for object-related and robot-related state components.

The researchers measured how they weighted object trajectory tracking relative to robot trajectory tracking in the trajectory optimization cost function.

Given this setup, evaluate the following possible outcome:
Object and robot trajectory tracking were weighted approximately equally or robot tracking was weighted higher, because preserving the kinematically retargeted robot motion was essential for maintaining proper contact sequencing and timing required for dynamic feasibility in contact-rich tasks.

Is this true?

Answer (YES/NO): NO